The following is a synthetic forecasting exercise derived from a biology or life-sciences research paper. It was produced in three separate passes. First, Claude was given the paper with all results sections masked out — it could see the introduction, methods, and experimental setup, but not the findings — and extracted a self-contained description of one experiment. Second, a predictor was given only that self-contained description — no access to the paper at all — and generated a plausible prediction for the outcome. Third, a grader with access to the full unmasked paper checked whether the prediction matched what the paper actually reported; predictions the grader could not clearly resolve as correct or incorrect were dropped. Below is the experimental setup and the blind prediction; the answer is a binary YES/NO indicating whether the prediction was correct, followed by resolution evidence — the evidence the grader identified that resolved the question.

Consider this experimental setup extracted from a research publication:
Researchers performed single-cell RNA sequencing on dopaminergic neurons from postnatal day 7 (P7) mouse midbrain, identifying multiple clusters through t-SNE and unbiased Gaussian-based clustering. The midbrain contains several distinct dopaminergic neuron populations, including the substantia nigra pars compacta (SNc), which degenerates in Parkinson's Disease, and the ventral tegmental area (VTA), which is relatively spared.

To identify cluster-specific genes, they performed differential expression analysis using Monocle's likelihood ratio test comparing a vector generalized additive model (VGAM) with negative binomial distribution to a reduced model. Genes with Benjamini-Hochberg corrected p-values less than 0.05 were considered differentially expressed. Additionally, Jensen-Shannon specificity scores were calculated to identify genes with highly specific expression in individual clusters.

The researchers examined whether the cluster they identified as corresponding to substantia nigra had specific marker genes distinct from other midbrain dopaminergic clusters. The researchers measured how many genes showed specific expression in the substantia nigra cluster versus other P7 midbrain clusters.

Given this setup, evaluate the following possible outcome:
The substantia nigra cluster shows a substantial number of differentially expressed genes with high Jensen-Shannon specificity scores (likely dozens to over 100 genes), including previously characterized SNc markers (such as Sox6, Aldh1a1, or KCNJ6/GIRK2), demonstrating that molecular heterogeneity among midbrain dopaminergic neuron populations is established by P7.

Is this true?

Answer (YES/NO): YES